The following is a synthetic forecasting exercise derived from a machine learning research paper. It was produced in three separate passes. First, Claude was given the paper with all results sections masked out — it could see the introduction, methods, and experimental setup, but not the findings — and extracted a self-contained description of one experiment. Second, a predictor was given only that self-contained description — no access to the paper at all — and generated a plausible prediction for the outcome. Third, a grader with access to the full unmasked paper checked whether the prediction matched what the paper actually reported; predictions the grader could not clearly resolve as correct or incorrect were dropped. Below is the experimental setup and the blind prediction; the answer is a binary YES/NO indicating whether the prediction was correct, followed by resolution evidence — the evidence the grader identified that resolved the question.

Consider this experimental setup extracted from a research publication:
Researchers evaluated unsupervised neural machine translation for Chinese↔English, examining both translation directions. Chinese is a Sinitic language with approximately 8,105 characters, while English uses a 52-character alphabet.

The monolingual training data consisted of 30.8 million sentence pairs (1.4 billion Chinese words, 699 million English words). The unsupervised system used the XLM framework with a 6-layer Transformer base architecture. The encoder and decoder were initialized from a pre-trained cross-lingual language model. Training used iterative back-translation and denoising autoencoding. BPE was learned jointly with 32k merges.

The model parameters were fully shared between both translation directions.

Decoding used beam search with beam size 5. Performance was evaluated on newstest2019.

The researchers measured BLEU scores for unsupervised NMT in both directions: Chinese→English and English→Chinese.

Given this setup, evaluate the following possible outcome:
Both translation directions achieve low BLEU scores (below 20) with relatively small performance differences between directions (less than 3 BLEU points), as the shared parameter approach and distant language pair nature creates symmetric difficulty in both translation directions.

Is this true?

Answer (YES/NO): YES